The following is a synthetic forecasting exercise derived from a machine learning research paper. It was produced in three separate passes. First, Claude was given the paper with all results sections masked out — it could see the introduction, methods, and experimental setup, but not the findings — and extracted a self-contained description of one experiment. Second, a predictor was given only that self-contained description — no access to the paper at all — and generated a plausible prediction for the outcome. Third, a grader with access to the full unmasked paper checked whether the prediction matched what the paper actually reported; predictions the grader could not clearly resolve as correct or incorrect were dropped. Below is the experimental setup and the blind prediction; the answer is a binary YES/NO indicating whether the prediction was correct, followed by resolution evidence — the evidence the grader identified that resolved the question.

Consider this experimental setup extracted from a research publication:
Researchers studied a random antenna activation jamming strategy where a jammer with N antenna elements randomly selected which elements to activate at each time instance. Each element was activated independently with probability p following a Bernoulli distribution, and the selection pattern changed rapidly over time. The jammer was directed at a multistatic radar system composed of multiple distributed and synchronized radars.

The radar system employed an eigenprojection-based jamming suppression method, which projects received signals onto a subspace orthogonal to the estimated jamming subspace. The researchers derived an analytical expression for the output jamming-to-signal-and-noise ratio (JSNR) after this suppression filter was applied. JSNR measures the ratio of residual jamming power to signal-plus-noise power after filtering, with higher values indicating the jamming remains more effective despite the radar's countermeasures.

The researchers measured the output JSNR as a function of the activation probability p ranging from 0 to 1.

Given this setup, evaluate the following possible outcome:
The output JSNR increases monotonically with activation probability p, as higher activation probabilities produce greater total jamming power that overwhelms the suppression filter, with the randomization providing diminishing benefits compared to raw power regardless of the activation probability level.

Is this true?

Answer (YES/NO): NO